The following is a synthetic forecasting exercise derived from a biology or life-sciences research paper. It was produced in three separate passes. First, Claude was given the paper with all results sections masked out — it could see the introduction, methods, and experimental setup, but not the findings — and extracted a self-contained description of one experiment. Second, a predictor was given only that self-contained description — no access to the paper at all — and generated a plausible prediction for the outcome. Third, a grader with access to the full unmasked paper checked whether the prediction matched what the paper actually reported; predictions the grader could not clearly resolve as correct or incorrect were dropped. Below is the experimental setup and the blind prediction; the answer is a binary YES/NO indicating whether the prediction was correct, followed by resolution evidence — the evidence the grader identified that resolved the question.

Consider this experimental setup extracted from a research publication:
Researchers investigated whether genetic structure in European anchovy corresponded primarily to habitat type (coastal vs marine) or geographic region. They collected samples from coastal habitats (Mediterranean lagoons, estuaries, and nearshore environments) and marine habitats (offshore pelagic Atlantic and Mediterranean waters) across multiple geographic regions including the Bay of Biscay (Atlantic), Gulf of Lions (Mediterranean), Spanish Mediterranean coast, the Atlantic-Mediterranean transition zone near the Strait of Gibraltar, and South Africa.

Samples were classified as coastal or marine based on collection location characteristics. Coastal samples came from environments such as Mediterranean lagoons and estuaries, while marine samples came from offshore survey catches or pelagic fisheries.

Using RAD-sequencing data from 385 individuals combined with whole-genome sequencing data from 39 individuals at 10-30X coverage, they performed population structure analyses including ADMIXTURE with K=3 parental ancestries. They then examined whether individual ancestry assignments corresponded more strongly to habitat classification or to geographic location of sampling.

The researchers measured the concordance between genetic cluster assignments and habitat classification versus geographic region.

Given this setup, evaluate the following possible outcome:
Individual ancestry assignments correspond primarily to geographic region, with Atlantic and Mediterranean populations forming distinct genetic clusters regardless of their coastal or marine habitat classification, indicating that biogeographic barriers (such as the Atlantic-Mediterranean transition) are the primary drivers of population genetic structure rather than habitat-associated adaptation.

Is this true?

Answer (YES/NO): NO